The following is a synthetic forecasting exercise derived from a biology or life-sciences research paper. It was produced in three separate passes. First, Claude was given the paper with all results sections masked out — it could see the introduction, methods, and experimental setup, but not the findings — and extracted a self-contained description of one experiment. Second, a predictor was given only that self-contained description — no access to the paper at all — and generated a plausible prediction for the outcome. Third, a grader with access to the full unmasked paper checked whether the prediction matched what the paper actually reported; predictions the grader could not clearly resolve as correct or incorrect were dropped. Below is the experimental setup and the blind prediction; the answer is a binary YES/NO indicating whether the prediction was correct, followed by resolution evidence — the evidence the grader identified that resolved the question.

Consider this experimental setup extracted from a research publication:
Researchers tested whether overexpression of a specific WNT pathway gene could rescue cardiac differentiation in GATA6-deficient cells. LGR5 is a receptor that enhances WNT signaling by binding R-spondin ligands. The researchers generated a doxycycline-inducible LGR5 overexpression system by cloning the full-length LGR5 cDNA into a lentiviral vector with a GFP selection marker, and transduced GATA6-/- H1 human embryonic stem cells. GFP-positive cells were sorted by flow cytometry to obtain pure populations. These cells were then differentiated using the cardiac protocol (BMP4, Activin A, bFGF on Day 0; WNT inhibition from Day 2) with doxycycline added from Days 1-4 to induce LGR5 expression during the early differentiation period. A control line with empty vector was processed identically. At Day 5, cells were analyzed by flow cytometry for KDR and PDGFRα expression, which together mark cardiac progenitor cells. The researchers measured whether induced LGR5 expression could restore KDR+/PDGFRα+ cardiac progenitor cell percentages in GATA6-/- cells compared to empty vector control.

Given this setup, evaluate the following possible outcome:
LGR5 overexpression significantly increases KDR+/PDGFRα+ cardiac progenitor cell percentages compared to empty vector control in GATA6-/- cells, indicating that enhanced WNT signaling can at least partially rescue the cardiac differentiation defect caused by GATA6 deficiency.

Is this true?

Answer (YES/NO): YES